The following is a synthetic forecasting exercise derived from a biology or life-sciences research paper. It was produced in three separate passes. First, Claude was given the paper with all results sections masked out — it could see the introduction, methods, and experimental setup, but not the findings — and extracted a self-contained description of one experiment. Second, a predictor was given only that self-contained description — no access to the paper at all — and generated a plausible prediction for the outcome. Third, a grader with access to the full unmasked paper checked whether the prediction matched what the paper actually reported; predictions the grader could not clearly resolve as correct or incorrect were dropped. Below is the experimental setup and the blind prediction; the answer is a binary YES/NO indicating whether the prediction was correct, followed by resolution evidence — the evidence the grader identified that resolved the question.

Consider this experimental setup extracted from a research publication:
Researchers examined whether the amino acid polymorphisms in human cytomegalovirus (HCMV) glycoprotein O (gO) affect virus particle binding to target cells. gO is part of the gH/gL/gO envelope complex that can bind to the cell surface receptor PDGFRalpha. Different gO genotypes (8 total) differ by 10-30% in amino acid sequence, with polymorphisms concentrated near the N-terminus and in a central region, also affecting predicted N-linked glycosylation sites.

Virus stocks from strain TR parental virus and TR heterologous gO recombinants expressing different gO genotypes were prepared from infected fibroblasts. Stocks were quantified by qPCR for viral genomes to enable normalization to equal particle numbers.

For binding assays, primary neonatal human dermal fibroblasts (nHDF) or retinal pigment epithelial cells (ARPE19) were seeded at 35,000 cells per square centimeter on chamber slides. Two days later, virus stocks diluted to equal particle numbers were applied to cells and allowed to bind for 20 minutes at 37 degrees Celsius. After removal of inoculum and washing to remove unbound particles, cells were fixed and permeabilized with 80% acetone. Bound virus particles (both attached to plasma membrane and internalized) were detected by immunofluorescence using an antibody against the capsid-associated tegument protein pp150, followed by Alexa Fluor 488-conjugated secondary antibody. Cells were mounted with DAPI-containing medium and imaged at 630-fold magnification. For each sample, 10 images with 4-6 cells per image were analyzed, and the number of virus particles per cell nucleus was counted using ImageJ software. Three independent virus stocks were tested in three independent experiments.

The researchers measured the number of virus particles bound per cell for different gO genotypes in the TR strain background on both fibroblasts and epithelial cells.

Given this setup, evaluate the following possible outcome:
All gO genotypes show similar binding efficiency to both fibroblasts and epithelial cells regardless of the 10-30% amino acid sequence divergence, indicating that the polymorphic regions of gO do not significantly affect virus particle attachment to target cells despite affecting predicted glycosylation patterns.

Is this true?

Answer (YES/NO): NO